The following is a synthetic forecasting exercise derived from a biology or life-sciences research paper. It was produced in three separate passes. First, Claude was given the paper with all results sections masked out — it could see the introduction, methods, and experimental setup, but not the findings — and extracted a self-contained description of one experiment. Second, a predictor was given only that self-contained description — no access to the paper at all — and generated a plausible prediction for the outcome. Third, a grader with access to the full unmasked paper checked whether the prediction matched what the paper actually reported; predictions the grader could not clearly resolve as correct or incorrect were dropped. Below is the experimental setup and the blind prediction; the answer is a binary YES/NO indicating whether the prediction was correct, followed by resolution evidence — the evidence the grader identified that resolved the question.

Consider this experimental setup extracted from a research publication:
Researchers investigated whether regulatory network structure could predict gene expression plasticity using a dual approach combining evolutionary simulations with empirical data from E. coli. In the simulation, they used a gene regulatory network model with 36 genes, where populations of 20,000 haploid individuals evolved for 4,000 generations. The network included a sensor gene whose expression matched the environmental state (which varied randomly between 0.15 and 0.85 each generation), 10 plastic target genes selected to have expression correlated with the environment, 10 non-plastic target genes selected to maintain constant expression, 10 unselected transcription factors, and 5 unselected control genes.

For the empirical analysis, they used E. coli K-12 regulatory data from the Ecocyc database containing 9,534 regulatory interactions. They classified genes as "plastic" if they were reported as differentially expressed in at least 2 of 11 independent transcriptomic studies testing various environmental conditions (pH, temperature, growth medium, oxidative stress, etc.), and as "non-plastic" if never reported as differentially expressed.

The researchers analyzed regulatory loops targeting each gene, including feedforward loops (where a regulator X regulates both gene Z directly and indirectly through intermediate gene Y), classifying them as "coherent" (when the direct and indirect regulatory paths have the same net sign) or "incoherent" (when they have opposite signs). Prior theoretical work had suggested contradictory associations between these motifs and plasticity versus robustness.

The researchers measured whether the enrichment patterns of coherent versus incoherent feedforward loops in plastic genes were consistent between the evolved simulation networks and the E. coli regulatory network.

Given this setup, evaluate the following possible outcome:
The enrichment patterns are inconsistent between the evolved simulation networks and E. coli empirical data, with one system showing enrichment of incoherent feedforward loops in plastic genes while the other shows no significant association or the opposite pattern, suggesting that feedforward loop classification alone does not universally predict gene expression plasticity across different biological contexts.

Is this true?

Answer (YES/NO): NO